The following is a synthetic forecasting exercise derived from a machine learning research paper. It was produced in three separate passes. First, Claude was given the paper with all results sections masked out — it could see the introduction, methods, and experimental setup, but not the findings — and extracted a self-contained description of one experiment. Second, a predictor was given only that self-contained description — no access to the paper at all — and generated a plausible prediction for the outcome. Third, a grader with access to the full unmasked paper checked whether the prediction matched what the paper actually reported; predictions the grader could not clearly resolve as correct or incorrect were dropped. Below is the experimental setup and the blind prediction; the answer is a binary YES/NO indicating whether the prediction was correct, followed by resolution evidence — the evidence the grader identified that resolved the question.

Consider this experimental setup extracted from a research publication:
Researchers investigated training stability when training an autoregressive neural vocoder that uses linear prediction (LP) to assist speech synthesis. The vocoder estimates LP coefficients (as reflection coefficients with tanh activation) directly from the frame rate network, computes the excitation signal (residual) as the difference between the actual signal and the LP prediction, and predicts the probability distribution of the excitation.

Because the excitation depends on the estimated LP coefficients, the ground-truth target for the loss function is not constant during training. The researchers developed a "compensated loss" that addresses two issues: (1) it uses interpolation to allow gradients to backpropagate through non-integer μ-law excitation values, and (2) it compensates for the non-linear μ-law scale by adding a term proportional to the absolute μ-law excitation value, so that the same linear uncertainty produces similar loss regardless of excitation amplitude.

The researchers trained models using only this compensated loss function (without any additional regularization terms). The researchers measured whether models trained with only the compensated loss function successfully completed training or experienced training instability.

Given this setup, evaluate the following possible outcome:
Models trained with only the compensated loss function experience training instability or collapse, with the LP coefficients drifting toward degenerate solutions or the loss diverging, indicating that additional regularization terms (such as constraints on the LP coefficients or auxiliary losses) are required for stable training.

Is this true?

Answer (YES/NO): YES